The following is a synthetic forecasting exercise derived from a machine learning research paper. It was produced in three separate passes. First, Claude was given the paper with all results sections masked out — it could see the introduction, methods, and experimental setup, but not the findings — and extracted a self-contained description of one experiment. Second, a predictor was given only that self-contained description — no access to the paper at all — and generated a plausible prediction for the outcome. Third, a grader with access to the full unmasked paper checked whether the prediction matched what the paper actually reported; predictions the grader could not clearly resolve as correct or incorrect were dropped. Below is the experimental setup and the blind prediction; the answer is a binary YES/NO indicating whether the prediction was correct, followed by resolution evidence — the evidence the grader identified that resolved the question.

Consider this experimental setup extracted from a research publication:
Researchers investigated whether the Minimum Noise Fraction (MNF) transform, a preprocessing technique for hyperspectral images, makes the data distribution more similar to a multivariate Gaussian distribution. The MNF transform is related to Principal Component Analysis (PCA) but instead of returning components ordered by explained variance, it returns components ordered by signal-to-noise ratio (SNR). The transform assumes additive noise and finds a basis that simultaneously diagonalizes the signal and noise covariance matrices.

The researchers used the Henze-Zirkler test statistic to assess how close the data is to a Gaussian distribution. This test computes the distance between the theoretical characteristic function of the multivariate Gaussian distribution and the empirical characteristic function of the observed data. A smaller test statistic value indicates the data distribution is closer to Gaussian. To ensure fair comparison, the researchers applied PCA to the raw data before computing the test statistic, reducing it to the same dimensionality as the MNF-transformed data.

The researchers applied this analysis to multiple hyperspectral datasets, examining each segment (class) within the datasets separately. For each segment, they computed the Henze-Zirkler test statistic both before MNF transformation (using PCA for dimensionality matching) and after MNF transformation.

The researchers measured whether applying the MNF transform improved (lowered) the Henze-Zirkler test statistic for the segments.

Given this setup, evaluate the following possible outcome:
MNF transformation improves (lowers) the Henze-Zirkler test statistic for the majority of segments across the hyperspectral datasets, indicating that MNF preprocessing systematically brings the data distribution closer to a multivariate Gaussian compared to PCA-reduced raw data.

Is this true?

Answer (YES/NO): YES